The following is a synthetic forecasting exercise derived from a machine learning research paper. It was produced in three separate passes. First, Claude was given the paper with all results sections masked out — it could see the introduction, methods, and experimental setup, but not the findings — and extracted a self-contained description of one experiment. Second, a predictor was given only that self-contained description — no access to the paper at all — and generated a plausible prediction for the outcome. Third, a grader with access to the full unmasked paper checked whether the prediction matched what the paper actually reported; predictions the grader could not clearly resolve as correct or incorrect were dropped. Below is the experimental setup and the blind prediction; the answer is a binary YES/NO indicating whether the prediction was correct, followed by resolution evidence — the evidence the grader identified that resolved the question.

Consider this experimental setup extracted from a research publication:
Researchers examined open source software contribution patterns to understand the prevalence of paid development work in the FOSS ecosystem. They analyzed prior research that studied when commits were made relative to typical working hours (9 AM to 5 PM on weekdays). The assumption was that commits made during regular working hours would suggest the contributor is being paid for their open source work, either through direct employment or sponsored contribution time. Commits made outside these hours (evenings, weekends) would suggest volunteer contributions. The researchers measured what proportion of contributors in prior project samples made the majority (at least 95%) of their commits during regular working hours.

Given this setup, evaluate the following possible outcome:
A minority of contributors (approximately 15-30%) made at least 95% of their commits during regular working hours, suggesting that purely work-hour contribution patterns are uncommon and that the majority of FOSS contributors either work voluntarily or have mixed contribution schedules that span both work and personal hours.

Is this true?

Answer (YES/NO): NO